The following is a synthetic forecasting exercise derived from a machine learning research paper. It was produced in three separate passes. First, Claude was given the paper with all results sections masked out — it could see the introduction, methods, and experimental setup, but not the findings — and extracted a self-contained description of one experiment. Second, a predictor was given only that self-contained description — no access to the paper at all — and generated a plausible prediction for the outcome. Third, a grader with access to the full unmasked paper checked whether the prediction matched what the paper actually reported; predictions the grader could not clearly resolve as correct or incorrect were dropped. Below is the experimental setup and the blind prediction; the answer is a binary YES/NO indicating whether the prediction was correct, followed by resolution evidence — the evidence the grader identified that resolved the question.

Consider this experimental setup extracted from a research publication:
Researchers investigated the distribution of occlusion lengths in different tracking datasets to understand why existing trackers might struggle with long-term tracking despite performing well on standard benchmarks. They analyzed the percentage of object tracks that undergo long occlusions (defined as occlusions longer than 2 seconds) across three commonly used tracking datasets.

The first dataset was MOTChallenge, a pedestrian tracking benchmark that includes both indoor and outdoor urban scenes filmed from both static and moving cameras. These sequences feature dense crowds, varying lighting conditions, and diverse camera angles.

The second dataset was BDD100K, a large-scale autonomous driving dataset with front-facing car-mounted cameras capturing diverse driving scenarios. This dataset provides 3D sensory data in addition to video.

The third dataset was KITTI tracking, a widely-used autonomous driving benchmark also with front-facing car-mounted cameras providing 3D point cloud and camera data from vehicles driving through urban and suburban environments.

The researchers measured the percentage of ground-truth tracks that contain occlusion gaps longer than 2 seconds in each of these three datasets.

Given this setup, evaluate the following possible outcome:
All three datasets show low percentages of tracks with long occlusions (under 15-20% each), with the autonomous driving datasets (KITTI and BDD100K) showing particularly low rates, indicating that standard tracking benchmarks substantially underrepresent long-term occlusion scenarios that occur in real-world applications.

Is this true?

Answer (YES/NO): NO